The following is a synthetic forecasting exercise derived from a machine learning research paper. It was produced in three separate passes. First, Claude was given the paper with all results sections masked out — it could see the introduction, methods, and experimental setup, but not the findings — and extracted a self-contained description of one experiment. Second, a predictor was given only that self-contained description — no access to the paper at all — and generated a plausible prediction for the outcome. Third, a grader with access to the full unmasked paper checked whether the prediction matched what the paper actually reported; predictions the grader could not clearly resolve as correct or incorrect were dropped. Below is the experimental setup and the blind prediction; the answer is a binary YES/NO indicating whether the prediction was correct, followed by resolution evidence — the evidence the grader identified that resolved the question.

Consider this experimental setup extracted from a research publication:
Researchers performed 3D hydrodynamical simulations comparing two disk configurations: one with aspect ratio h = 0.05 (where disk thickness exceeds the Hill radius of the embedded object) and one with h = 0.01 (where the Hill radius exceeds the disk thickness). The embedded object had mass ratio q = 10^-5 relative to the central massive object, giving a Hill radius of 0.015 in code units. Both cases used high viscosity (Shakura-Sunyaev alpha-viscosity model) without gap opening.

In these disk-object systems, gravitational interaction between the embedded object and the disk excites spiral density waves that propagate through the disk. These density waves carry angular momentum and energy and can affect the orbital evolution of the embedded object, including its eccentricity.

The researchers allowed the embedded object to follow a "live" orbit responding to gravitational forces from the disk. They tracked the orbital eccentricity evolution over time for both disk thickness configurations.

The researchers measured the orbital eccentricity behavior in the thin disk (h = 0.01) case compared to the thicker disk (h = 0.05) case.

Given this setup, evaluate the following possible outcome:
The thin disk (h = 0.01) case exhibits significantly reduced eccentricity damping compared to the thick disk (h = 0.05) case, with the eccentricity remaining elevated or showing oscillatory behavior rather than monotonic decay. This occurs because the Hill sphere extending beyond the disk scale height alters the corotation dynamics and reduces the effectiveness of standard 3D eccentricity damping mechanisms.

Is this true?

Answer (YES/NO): NO